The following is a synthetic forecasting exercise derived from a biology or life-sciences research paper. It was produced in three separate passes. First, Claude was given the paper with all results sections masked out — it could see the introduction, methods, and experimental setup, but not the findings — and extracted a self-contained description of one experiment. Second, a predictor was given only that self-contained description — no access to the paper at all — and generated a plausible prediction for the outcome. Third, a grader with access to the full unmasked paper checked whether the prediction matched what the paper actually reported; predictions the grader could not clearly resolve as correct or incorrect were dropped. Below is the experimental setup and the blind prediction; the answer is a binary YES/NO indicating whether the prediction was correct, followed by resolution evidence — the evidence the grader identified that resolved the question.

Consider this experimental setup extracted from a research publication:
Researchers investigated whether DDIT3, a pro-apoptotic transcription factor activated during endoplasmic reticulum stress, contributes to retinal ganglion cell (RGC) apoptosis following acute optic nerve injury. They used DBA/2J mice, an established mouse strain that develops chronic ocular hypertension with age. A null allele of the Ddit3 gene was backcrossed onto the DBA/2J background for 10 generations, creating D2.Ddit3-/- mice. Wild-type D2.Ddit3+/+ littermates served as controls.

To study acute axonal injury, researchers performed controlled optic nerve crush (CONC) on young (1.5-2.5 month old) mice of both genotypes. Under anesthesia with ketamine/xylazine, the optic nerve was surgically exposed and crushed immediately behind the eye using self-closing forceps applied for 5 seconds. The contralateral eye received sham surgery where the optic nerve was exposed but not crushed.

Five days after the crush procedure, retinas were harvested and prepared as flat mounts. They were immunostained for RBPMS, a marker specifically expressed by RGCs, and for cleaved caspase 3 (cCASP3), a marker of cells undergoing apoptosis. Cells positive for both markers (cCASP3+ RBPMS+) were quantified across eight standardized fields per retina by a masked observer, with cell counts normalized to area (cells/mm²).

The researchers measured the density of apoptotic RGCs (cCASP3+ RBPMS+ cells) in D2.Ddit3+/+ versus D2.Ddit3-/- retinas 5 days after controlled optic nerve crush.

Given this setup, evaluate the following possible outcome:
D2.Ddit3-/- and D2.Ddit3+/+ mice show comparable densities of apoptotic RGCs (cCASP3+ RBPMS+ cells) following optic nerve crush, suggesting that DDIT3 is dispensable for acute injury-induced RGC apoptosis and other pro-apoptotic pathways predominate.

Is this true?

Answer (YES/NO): NO